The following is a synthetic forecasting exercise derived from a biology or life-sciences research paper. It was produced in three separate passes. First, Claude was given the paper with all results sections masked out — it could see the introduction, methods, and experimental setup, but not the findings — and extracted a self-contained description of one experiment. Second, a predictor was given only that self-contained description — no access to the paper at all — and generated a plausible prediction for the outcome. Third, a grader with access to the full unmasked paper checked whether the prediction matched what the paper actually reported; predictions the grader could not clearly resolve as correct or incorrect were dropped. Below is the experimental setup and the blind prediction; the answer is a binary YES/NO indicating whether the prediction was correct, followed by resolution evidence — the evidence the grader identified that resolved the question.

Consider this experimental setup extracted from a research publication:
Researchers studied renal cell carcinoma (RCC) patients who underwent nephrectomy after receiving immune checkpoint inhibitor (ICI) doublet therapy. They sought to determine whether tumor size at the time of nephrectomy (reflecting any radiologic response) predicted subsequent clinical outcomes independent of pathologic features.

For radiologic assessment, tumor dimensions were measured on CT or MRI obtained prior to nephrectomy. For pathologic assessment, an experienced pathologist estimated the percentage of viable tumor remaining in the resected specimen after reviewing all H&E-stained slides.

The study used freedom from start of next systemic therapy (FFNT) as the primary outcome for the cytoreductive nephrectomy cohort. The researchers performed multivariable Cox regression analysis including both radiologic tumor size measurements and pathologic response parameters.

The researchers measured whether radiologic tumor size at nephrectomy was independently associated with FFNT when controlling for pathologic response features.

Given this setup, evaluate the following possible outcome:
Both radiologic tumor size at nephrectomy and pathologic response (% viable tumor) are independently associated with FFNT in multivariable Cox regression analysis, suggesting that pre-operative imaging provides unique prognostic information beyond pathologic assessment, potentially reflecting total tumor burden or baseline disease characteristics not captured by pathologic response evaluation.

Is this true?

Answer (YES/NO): NO